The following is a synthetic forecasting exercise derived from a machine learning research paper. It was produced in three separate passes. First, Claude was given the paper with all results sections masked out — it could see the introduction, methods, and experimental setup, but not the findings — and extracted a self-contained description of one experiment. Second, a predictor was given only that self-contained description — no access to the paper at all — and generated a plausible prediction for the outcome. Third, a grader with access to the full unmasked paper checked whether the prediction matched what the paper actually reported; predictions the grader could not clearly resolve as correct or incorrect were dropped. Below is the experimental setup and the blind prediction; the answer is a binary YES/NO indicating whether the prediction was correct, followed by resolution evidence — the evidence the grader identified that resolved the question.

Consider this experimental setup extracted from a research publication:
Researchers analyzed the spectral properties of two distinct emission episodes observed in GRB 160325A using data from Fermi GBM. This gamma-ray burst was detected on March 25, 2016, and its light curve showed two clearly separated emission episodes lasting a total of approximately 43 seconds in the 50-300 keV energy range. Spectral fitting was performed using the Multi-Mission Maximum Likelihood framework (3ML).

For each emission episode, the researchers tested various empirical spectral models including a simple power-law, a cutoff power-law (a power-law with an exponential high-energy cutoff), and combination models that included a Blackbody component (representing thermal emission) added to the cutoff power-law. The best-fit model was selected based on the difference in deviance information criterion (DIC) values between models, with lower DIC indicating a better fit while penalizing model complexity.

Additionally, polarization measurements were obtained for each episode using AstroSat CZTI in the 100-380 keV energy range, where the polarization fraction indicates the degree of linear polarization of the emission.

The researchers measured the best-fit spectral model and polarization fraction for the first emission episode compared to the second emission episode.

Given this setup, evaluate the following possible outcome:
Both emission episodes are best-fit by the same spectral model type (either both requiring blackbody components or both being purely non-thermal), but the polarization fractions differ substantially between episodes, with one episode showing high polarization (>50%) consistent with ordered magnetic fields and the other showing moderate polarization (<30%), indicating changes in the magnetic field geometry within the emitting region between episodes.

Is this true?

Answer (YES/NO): NO